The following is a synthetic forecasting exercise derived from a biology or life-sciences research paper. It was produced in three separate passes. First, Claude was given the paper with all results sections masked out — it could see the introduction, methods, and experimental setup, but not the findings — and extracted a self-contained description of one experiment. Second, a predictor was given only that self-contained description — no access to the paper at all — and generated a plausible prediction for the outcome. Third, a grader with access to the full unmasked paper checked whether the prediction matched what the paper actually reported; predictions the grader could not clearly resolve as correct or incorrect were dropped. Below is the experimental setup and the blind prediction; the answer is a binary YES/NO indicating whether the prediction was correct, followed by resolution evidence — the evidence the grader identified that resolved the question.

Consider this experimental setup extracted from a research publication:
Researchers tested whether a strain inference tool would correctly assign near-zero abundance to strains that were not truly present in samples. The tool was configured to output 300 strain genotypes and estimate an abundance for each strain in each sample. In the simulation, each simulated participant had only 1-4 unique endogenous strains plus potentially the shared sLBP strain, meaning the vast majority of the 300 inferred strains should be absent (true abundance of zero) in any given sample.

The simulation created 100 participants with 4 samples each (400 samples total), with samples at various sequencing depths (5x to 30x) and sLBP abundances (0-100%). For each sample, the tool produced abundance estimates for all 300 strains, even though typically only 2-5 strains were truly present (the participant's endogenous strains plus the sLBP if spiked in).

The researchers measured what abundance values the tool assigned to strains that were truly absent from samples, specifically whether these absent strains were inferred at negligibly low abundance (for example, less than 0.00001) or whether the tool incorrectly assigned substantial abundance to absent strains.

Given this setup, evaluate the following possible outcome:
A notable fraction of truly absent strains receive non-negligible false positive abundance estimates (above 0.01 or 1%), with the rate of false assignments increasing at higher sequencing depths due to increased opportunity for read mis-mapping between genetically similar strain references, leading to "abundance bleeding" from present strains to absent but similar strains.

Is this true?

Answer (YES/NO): NO